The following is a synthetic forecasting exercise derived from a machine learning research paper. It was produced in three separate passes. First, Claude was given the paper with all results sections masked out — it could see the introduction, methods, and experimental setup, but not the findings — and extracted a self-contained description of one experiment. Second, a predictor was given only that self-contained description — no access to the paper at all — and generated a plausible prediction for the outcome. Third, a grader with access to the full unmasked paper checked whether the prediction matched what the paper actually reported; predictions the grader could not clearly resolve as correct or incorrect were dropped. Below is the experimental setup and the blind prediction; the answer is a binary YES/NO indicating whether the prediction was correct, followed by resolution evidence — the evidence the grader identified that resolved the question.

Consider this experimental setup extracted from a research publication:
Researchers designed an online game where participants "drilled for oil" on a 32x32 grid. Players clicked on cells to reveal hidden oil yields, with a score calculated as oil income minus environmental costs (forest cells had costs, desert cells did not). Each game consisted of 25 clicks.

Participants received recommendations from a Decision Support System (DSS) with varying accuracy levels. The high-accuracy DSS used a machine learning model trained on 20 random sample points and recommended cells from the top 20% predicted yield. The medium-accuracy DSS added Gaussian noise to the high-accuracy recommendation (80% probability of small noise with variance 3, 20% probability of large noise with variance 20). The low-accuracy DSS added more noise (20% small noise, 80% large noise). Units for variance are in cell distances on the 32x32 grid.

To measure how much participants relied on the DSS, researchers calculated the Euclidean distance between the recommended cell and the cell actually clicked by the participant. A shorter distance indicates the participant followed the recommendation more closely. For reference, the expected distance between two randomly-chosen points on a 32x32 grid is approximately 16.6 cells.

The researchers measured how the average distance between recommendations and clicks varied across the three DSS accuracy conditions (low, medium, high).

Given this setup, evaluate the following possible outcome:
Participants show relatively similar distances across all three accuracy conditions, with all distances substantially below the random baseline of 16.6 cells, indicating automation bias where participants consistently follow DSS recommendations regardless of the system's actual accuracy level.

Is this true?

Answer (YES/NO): NO